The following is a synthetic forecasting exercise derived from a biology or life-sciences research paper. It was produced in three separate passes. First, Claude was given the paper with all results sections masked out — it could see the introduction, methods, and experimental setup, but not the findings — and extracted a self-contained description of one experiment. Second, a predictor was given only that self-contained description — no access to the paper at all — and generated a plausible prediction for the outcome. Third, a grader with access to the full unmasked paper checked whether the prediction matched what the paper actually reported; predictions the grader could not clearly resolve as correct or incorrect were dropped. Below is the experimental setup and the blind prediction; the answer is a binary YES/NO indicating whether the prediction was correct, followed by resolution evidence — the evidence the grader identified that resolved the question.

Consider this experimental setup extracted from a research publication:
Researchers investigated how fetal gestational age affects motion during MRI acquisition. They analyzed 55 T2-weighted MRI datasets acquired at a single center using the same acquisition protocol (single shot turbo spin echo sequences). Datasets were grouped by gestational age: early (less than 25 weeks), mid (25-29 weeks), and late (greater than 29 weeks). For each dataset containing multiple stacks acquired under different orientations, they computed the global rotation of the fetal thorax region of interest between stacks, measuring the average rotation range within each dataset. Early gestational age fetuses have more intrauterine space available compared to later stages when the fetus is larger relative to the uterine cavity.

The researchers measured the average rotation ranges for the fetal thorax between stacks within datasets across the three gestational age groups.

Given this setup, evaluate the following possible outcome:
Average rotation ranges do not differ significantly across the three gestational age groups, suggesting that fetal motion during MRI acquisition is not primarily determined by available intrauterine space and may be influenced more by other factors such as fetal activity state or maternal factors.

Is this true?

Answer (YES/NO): NO